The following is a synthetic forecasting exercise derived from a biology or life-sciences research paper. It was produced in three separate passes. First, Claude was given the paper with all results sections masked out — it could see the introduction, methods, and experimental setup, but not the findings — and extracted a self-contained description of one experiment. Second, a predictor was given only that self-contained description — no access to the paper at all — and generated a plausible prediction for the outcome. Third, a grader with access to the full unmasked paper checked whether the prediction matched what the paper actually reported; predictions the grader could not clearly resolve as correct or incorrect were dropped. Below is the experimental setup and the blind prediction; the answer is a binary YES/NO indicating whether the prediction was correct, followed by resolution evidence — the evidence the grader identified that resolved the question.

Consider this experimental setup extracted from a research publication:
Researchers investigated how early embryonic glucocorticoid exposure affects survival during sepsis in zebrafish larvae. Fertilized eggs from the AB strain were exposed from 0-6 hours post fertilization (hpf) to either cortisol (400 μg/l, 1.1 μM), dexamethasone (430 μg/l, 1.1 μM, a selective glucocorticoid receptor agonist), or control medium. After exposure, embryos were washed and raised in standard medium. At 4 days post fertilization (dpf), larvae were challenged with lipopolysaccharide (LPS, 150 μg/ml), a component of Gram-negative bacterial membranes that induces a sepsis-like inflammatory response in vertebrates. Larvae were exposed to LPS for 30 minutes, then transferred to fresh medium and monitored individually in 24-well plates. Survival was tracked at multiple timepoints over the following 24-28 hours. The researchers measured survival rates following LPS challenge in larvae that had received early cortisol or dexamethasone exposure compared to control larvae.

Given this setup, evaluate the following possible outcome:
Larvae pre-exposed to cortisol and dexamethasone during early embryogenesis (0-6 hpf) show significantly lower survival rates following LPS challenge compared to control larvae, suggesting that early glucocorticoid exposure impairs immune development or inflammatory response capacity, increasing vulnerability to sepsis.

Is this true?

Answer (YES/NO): NO